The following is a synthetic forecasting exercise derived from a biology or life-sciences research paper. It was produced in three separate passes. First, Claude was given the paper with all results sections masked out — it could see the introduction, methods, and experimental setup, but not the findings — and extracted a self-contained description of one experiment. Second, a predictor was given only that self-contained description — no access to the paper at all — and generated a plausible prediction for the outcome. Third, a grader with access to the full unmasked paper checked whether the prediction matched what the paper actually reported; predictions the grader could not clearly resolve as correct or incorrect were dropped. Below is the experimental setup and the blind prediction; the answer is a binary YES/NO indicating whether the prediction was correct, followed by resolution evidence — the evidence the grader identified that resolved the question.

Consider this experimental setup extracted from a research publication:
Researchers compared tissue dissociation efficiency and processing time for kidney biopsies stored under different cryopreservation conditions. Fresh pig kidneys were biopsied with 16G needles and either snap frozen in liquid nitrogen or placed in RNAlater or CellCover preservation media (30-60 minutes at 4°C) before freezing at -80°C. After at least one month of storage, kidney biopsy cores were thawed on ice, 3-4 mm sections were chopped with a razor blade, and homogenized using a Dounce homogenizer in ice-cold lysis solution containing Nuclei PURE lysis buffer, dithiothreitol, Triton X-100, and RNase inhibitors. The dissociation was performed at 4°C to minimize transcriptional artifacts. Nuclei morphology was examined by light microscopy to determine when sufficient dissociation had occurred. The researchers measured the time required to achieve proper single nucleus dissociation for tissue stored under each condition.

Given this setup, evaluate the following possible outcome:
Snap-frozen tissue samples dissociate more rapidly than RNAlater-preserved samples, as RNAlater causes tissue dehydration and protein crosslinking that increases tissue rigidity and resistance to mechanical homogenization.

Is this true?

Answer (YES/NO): NO